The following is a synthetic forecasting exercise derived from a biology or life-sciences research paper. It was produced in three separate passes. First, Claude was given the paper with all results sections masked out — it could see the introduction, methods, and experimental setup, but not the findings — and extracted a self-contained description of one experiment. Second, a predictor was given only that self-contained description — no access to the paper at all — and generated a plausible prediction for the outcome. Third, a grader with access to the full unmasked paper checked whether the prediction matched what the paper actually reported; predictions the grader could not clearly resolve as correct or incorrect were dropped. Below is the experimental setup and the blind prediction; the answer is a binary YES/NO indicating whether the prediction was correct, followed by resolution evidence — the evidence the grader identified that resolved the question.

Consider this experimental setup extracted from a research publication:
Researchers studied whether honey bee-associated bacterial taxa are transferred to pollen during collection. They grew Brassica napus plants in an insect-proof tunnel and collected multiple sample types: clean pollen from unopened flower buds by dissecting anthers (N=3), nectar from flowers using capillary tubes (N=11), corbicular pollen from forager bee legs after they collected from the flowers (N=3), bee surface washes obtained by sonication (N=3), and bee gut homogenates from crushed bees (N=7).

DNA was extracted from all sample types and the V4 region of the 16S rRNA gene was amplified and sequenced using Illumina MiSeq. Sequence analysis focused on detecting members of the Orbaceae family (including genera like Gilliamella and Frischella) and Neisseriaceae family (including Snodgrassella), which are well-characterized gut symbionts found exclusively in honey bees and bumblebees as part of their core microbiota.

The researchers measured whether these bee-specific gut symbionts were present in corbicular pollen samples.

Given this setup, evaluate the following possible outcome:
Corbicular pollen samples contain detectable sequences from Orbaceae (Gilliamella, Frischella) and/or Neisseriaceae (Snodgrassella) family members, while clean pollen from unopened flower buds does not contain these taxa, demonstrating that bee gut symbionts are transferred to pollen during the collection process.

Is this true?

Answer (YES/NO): YES